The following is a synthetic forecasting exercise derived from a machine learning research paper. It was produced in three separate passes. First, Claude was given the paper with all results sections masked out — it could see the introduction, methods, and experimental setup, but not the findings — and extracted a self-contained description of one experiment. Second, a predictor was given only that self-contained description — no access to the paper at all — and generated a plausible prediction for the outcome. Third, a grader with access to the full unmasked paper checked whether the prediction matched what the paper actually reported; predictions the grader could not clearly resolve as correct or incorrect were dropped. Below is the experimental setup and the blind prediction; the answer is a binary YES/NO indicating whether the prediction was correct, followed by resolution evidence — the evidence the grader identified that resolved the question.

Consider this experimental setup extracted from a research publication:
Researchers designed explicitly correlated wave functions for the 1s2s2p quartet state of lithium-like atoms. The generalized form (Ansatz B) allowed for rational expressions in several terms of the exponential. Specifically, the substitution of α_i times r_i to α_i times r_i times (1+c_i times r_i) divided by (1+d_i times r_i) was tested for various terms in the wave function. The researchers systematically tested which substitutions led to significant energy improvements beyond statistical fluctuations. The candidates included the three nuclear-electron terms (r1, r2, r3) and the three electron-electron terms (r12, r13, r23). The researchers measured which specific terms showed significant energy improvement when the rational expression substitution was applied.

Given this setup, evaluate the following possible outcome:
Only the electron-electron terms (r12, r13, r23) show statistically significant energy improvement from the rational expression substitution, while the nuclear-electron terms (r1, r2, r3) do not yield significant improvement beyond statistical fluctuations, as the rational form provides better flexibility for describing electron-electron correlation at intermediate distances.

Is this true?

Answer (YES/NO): NO